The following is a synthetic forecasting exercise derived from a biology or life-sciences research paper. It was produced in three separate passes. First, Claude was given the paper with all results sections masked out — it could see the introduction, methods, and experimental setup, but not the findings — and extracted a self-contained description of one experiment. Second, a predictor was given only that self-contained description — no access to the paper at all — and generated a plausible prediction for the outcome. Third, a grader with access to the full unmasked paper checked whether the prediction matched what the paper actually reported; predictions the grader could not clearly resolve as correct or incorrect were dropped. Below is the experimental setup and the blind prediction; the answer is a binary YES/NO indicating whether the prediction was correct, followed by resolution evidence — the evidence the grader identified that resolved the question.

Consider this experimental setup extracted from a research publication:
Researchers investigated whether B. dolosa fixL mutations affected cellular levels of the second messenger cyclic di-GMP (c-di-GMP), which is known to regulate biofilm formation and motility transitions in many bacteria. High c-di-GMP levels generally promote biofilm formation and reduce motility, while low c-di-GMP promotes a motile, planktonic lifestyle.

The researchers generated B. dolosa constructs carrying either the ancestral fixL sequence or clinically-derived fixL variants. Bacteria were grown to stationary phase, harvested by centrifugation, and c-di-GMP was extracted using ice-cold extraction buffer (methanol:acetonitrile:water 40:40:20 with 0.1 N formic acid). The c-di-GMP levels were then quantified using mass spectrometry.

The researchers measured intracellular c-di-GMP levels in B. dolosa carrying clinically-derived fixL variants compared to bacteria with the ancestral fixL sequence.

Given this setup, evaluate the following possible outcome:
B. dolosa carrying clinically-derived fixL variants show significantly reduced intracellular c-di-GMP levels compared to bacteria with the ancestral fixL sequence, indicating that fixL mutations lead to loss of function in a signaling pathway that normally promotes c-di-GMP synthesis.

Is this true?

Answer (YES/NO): NO